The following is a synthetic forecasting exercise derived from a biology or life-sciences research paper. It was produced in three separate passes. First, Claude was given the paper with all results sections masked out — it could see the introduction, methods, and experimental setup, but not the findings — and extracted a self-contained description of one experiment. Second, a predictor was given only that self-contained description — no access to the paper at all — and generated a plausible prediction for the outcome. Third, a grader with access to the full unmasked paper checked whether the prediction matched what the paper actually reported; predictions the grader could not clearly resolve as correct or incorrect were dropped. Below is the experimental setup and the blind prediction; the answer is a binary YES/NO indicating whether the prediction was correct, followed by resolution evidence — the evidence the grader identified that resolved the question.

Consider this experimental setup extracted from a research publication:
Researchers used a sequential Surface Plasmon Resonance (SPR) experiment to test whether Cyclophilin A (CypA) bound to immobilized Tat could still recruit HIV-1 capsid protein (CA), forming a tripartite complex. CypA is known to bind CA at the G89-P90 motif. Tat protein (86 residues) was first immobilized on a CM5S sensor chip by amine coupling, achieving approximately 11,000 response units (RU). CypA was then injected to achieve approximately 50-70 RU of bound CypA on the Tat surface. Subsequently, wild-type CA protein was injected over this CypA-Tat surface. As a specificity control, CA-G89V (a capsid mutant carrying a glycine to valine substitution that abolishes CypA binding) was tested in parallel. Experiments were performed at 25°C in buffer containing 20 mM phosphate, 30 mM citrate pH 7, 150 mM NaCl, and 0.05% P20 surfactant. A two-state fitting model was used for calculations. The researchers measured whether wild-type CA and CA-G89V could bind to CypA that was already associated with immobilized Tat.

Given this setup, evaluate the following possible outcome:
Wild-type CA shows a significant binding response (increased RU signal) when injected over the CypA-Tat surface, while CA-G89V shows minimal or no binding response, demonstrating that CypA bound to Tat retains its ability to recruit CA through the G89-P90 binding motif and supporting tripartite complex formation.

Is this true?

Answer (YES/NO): YES